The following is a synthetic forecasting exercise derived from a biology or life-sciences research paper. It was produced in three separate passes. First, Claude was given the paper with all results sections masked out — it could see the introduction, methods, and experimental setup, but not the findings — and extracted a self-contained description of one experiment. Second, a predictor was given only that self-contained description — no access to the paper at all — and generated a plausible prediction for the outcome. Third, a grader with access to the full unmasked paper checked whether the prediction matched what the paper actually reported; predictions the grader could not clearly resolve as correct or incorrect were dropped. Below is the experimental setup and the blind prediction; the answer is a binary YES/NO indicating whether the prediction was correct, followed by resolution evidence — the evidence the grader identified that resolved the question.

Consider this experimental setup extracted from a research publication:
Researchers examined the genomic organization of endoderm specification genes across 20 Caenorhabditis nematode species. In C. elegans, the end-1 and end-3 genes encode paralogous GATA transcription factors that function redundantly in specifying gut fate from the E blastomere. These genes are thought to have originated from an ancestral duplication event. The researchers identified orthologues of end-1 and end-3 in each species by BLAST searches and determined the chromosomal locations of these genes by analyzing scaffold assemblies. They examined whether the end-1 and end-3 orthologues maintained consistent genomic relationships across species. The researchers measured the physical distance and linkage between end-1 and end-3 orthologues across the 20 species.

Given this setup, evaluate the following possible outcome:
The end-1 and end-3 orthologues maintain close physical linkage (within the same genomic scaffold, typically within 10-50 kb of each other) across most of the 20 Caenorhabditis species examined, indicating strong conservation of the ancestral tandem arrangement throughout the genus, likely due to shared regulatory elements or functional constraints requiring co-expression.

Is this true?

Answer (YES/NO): NO